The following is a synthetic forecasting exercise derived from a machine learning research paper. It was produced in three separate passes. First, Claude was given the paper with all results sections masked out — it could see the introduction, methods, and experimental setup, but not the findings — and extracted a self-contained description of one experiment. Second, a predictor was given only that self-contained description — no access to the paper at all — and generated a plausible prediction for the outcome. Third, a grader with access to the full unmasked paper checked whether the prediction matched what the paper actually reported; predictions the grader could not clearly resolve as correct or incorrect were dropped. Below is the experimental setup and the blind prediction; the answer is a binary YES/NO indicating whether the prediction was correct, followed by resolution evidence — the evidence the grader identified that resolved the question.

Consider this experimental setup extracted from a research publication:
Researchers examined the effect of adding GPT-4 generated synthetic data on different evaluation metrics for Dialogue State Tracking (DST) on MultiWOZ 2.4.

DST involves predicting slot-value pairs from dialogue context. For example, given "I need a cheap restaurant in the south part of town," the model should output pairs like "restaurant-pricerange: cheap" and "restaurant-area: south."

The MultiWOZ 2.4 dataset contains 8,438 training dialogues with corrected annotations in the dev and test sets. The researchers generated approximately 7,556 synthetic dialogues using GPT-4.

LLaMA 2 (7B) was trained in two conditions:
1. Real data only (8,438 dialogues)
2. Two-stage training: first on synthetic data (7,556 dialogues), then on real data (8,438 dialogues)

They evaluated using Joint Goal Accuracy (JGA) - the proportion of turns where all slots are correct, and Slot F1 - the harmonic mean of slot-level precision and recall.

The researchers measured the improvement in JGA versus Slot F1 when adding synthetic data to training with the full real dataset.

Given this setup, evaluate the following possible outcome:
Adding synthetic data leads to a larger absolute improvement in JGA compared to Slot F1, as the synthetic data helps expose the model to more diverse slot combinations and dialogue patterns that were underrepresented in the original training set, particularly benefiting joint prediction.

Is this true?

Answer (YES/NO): YES